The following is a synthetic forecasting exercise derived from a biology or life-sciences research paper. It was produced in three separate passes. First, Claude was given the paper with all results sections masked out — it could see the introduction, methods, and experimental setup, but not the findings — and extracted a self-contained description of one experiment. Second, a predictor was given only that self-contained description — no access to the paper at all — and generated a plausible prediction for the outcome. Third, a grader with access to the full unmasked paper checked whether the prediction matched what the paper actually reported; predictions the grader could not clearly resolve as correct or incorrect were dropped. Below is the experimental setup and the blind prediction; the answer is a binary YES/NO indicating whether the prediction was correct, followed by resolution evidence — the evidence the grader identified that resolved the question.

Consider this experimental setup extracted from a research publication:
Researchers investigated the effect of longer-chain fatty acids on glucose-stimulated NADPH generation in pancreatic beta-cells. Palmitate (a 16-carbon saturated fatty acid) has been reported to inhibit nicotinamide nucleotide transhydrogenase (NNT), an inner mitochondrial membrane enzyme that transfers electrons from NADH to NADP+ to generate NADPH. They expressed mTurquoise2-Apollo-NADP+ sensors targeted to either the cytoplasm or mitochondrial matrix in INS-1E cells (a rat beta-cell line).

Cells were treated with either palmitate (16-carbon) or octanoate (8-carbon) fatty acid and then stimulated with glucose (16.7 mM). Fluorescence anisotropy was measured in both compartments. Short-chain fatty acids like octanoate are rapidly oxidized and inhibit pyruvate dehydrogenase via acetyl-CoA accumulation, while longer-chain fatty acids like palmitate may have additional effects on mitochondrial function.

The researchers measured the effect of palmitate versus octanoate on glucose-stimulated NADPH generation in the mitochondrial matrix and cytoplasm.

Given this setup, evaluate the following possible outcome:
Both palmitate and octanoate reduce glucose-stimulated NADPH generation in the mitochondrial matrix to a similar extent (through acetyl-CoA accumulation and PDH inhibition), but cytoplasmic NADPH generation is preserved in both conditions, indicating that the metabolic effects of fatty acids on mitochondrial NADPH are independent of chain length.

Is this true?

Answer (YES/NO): NO